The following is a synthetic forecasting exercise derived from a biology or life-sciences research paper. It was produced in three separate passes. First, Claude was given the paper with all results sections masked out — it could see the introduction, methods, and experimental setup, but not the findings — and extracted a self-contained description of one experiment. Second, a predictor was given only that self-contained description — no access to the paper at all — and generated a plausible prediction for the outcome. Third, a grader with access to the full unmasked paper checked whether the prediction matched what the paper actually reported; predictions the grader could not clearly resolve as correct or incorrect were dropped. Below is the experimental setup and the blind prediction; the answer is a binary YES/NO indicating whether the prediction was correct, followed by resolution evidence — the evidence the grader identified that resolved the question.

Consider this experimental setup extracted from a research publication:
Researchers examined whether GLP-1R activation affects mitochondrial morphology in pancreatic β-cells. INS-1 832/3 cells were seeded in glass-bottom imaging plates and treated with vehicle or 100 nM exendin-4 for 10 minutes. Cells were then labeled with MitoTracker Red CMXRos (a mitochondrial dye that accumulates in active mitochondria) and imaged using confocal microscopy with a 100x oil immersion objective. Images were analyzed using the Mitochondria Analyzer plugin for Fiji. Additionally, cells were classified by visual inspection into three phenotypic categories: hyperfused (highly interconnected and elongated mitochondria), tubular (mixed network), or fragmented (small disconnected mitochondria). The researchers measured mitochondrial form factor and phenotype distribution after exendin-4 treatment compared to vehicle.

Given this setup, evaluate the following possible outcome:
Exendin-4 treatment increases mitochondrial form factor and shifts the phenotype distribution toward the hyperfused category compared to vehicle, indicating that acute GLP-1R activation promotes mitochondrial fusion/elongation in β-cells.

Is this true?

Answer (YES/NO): NO